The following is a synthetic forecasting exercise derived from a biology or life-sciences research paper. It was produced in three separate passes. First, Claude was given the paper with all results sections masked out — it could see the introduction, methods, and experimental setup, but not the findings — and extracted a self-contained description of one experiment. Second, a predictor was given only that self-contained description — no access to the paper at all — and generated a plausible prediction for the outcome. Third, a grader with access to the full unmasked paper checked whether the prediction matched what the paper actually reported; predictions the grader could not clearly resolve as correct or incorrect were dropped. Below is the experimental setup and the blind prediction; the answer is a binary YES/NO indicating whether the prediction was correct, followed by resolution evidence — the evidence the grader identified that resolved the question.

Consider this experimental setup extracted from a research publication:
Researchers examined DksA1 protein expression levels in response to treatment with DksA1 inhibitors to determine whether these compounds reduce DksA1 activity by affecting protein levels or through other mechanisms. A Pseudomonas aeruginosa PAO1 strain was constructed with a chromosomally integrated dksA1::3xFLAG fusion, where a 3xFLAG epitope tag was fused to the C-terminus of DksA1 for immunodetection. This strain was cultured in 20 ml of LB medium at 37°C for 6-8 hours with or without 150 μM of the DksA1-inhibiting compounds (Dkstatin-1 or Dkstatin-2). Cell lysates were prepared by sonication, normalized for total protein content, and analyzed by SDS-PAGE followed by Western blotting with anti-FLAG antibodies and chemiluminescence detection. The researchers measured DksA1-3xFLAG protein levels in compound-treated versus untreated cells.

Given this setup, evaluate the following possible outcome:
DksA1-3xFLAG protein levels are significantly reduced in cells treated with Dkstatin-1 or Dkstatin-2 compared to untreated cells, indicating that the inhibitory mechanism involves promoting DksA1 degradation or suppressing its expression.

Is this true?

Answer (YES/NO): NO